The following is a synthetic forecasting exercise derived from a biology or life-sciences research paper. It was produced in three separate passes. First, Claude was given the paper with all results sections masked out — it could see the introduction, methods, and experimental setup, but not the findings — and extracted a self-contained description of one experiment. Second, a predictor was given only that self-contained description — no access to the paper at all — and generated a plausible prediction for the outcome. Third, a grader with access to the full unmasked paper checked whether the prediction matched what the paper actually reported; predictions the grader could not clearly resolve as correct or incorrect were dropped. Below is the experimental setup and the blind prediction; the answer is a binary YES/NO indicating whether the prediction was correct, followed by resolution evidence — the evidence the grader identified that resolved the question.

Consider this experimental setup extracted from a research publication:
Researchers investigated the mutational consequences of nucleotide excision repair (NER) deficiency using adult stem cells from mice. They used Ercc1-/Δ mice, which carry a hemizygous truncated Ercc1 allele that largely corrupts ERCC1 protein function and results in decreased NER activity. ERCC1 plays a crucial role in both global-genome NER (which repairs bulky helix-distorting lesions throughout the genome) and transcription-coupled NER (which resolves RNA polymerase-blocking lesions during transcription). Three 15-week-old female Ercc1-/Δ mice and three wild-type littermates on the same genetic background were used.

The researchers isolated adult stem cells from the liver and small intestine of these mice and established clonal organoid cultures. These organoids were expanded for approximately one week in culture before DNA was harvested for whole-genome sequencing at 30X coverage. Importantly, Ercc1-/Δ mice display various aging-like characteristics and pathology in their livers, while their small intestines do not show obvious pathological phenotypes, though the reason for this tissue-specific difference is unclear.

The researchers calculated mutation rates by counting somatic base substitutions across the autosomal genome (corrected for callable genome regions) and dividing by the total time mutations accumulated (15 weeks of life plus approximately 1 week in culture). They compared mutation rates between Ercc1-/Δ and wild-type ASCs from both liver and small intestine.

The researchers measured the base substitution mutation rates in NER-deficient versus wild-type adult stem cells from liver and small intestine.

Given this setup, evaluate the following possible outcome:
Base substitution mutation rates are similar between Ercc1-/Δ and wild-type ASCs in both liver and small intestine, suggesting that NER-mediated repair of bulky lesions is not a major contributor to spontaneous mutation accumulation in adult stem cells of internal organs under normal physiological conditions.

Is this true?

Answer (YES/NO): NO